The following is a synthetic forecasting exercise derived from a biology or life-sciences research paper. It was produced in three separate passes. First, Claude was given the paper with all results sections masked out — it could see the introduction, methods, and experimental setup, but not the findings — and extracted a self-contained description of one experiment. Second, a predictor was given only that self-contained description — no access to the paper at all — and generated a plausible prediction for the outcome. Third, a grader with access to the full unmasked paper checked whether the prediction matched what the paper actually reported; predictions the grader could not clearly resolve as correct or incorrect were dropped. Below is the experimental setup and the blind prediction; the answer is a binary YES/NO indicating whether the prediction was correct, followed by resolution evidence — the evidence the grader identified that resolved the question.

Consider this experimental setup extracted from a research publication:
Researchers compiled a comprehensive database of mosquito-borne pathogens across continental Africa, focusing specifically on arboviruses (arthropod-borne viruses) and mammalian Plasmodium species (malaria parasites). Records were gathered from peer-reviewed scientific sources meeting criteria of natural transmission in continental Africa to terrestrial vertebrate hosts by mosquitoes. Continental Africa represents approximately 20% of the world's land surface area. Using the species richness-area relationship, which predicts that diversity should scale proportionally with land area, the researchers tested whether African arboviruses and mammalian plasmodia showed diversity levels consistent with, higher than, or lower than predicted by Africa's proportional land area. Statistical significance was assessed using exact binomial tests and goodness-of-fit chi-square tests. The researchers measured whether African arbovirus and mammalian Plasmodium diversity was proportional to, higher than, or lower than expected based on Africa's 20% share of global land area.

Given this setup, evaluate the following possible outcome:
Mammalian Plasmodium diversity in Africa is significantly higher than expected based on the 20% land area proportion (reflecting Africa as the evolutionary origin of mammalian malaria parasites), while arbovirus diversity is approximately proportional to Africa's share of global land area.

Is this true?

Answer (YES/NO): NO